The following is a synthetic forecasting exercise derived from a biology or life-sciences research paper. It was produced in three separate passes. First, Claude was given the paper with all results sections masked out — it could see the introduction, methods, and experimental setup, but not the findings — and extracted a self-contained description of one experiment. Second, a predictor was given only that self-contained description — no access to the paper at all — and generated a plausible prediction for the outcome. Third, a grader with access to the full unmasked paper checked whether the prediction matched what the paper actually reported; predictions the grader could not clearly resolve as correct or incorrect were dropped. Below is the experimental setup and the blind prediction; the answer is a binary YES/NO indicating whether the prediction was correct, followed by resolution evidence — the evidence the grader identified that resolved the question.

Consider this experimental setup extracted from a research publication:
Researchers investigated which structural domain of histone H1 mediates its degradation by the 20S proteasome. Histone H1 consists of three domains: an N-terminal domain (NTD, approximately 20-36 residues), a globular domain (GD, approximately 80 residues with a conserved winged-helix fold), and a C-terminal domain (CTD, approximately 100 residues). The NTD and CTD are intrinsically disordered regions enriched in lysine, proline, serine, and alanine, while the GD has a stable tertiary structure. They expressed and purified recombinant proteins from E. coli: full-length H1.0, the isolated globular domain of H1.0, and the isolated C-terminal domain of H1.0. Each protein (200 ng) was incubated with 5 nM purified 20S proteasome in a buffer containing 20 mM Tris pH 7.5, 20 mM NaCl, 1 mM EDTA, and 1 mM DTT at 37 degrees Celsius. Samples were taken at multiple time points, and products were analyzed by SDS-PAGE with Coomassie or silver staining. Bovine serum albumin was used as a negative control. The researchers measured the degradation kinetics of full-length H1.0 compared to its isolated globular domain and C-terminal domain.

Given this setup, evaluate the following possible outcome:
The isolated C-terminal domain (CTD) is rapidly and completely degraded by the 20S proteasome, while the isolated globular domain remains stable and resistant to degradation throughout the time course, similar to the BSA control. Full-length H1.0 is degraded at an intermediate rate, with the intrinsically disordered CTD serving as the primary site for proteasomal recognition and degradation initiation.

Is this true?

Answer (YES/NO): NO